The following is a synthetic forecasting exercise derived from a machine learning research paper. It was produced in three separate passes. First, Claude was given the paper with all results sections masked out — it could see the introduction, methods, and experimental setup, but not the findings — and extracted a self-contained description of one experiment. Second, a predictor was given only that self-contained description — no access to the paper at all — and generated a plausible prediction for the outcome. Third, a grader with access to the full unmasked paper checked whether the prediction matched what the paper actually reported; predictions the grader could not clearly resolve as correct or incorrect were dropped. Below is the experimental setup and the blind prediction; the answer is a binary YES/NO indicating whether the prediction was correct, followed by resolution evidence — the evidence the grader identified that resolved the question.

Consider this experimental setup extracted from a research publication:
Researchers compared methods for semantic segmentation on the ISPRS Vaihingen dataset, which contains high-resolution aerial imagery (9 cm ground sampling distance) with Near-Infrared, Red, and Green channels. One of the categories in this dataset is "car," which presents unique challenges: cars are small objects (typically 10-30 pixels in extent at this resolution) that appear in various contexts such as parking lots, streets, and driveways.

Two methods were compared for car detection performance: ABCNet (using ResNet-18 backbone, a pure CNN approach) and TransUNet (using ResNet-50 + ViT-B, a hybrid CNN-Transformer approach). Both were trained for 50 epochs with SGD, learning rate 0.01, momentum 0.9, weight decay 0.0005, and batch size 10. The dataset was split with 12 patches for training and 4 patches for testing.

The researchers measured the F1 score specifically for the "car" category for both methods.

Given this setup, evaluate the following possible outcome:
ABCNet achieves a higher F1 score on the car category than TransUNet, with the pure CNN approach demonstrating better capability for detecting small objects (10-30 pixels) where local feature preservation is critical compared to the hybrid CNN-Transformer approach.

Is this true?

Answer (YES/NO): NO